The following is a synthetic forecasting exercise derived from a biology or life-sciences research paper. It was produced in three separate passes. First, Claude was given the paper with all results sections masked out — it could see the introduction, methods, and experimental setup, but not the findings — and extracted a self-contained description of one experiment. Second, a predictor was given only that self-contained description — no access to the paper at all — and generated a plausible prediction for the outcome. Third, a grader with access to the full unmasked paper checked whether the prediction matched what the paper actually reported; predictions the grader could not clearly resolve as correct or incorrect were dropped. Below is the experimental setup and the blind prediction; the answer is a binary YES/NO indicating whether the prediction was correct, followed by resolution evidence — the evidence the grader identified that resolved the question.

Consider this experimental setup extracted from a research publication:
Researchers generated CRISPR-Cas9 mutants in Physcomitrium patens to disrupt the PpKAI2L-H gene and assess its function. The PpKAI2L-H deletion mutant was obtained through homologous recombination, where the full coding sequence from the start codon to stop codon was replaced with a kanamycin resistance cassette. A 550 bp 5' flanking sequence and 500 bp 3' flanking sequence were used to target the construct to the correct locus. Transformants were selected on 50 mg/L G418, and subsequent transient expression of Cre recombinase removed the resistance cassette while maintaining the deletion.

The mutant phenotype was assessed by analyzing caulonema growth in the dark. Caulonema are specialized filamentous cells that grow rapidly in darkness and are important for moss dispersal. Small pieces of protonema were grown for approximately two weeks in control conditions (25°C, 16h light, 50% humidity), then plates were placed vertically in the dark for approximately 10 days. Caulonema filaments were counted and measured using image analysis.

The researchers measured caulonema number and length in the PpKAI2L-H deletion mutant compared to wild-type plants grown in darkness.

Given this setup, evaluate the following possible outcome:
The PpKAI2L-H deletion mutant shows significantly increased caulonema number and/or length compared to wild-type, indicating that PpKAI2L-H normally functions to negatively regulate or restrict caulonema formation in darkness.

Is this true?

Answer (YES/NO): NO